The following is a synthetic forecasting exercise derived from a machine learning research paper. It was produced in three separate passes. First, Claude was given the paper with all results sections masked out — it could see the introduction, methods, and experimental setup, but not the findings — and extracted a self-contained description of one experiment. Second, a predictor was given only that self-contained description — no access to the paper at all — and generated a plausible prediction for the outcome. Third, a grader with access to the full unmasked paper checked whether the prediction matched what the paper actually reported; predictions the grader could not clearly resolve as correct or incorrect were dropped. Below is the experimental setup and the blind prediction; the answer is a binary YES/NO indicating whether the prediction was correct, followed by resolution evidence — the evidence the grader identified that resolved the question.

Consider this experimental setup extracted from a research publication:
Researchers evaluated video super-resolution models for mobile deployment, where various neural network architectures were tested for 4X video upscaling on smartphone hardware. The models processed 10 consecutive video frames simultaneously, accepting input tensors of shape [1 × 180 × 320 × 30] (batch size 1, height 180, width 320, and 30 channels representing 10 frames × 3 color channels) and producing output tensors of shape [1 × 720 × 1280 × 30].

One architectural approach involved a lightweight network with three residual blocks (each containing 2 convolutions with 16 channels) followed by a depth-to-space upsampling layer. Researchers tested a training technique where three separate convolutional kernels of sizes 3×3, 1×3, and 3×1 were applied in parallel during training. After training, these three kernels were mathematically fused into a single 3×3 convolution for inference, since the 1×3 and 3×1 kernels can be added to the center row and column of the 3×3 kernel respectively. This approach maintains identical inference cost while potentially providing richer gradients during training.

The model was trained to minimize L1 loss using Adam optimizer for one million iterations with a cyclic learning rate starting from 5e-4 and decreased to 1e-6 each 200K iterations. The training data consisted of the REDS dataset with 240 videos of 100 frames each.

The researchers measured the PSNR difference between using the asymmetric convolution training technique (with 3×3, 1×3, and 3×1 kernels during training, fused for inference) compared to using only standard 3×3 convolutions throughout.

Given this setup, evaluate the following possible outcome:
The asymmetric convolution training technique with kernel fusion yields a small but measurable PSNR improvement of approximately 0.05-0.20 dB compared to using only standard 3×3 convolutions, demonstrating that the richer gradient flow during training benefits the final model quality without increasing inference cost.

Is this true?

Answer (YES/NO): YES